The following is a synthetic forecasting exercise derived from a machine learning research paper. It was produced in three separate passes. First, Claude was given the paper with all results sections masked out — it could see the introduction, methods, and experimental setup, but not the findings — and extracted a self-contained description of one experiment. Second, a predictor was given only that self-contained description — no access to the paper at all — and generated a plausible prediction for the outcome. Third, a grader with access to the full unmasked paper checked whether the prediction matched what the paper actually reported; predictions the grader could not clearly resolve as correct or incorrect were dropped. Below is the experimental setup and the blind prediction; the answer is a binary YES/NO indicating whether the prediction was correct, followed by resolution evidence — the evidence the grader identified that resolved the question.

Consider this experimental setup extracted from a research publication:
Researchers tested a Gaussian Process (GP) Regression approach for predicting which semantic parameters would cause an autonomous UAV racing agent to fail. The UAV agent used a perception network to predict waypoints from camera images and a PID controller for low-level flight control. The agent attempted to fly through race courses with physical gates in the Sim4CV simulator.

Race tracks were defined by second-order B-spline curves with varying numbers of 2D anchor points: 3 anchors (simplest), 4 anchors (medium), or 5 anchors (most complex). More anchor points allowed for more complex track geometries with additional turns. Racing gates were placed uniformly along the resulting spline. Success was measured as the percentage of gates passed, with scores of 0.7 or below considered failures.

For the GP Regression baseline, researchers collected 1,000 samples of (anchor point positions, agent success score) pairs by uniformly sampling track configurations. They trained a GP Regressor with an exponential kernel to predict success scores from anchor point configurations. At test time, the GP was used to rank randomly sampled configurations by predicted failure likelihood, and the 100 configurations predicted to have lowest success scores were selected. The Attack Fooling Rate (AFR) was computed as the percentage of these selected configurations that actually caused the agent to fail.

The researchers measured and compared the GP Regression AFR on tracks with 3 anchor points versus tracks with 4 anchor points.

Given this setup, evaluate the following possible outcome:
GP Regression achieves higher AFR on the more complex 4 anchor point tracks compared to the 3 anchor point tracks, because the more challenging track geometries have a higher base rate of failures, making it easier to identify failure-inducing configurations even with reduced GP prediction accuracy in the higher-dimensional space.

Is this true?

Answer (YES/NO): YES